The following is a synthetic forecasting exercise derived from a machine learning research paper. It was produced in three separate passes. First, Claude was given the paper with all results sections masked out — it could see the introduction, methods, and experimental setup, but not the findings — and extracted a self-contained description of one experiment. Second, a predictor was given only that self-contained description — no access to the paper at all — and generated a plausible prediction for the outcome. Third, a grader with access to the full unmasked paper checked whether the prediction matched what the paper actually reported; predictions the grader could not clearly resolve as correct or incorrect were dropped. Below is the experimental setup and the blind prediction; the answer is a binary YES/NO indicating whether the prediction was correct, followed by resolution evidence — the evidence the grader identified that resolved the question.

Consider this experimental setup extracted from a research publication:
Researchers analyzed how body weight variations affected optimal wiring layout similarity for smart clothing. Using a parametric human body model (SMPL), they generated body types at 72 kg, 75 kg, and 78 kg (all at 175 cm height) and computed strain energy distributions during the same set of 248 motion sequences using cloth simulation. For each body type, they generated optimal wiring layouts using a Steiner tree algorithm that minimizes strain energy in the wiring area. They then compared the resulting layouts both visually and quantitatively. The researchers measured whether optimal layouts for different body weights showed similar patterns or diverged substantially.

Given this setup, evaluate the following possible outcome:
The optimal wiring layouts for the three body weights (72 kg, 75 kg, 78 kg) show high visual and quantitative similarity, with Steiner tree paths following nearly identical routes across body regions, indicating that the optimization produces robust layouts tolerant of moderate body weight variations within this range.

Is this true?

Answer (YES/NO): NO